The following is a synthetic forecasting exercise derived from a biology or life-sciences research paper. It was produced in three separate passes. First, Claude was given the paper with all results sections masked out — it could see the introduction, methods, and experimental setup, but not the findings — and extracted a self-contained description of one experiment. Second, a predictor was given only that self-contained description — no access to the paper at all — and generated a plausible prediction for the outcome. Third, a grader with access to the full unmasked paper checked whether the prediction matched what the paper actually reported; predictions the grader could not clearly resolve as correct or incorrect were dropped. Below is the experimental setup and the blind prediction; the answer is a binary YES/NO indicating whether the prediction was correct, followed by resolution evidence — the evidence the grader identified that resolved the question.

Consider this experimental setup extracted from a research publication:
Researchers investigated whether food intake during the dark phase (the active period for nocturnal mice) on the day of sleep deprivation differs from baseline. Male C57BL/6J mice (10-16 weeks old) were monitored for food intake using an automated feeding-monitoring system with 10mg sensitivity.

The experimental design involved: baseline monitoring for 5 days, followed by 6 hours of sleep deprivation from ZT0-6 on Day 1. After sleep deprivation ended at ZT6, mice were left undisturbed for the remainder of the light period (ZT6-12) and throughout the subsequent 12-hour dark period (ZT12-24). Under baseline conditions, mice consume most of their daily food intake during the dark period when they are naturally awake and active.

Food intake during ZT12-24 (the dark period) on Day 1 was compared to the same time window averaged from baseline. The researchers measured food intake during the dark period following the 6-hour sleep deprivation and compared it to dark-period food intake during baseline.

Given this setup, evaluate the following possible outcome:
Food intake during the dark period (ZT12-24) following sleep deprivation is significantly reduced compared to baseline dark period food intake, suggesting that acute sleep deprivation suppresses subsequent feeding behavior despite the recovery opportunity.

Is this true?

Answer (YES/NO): NO